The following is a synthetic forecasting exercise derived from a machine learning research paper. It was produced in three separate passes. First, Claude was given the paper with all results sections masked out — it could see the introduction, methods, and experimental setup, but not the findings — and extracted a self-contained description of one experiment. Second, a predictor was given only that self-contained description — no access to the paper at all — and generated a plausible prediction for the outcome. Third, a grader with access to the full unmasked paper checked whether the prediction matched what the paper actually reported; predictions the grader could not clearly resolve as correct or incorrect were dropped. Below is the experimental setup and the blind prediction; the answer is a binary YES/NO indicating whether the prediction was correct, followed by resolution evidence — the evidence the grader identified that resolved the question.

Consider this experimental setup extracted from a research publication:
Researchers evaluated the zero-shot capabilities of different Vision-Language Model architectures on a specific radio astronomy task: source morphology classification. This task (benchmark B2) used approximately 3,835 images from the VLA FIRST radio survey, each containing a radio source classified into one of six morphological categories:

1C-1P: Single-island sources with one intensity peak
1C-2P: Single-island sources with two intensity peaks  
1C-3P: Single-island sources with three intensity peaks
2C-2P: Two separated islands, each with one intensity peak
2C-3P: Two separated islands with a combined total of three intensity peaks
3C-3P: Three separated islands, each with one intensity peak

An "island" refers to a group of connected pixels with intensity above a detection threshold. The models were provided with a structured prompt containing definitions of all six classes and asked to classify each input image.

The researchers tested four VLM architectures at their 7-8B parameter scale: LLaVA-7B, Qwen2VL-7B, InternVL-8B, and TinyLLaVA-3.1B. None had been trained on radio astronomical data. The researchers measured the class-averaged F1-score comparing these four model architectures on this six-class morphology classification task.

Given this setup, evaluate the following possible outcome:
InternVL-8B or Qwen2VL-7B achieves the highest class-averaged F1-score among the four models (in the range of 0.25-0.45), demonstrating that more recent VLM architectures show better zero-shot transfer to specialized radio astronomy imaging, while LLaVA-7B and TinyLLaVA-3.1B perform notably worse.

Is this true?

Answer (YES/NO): NO